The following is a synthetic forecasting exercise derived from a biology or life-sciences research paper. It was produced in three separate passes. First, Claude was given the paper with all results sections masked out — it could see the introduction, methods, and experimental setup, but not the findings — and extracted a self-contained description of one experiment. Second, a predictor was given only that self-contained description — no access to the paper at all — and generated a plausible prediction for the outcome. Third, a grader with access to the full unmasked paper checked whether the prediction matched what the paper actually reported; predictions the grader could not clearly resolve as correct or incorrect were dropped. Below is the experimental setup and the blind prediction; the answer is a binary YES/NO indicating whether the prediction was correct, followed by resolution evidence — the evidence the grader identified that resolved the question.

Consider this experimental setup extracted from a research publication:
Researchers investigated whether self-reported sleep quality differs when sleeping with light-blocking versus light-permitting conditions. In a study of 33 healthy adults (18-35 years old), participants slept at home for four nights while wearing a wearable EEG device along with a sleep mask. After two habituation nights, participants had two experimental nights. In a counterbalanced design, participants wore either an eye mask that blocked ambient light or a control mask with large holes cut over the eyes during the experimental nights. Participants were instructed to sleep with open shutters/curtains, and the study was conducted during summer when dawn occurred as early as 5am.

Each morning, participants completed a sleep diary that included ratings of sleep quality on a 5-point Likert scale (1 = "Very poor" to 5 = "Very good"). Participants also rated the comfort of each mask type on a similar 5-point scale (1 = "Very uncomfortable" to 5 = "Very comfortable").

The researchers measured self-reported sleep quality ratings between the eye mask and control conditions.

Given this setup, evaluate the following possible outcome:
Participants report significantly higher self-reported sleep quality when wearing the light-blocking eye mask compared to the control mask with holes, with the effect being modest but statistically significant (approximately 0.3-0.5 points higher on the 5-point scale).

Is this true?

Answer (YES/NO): NO